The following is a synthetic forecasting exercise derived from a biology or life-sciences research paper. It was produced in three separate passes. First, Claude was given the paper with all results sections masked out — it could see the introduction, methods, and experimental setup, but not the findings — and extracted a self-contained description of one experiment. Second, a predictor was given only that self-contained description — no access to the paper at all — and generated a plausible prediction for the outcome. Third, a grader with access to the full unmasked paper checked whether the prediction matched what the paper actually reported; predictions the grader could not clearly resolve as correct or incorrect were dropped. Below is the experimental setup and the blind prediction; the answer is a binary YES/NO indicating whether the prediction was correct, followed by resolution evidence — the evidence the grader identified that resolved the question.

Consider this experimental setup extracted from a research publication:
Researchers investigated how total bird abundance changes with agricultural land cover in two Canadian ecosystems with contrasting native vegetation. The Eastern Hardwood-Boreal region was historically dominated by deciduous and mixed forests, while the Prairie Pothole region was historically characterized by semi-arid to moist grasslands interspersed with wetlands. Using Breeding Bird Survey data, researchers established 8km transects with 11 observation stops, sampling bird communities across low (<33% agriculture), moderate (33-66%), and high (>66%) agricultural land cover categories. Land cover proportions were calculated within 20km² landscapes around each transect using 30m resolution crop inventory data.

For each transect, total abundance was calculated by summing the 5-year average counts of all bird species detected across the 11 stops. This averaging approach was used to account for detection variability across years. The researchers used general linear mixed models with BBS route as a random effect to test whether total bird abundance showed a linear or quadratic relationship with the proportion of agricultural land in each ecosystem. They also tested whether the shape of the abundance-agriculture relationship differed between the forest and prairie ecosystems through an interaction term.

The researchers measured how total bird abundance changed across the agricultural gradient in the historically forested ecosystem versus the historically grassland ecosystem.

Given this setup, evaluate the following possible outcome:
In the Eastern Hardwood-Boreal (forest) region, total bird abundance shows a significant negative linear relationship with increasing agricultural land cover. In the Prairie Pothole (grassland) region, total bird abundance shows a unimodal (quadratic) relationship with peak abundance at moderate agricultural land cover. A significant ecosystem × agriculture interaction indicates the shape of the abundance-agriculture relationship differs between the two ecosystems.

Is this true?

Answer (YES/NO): NO